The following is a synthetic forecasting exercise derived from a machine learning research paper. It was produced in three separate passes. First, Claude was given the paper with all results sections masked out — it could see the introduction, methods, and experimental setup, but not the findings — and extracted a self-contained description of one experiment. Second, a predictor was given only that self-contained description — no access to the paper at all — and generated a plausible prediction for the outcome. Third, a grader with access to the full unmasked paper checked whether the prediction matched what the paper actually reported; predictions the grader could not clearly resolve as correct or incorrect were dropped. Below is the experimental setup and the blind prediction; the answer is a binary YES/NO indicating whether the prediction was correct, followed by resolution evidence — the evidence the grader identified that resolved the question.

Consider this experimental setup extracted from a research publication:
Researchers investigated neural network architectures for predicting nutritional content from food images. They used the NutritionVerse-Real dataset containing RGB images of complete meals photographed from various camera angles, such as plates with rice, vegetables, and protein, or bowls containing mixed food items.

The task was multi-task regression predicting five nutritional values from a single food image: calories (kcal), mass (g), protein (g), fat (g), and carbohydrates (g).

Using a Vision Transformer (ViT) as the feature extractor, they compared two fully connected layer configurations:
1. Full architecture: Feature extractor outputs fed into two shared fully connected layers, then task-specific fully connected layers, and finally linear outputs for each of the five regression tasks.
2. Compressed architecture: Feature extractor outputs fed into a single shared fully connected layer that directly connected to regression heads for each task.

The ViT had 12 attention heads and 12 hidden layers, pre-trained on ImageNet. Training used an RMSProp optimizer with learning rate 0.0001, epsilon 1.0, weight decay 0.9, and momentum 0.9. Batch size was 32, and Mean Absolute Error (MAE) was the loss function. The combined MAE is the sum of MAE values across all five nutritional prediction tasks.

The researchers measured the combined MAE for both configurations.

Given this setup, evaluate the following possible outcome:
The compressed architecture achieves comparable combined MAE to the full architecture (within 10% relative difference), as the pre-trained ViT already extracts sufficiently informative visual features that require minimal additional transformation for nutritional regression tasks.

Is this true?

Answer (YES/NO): NO